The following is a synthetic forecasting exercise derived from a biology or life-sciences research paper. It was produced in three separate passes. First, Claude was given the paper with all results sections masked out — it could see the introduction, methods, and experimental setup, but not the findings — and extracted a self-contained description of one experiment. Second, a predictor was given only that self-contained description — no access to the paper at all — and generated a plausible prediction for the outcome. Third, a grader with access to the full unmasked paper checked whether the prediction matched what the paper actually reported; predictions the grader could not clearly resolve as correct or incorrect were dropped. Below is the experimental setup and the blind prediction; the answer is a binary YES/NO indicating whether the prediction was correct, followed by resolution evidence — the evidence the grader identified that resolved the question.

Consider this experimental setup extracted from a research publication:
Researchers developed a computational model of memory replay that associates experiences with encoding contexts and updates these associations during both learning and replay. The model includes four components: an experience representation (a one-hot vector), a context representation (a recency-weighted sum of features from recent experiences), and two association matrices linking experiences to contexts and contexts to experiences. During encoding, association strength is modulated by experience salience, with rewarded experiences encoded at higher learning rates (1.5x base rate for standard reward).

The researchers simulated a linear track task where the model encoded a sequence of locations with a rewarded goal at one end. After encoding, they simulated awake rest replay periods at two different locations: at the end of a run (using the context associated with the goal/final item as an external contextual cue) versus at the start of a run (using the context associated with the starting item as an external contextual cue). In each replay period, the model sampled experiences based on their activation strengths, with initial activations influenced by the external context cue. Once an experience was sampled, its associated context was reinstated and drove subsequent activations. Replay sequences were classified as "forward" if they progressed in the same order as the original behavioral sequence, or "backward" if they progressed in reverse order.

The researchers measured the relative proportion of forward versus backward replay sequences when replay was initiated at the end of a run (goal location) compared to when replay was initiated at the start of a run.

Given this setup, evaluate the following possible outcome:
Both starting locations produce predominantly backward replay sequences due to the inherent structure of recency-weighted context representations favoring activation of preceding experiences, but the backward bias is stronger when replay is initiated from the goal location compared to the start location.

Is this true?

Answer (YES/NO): NO